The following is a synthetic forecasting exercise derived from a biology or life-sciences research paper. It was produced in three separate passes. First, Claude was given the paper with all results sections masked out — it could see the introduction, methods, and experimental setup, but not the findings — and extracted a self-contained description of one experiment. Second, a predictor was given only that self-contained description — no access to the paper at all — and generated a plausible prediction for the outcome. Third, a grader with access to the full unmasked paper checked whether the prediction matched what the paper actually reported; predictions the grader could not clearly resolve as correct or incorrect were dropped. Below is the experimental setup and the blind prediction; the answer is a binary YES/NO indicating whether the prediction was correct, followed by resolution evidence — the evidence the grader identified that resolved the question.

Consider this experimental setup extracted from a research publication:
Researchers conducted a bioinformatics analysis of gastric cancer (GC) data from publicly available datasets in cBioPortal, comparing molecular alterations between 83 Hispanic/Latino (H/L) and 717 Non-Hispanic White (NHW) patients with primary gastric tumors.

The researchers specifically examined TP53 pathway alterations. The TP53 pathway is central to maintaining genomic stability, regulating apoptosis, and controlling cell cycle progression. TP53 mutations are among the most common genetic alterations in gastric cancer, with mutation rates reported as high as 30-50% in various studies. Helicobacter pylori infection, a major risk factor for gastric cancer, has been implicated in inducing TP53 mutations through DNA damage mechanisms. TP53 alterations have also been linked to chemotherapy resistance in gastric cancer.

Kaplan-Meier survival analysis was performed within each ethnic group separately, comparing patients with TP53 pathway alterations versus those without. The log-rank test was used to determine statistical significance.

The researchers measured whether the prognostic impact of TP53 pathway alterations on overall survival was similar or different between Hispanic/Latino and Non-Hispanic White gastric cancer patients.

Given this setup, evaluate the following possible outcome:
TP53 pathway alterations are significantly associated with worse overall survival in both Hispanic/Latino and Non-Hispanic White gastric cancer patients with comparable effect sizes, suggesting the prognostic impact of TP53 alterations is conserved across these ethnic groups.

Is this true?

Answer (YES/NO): NO